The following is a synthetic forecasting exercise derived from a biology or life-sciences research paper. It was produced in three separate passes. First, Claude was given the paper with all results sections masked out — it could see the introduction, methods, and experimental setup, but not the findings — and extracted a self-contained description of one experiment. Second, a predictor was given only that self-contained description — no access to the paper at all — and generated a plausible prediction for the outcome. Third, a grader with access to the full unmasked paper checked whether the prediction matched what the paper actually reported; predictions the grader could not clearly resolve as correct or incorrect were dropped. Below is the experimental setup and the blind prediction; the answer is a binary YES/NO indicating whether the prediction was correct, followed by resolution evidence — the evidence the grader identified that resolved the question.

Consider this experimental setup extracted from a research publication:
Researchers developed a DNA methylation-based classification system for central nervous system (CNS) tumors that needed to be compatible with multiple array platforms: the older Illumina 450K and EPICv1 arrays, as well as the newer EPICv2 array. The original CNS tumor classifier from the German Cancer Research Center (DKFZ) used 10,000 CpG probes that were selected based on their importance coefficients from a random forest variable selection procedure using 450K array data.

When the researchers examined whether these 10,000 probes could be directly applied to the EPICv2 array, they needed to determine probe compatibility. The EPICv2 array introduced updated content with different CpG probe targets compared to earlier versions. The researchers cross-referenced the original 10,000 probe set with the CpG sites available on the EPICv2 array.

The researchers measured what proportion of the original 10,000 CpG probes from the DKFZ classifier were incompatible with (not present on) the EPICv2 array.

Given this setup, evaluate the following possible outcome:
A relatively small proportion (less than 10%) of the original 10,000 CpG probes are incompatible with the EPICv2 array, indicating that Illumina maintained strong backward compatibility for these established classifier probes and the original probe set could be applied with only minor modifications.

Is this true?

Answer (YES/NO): NO